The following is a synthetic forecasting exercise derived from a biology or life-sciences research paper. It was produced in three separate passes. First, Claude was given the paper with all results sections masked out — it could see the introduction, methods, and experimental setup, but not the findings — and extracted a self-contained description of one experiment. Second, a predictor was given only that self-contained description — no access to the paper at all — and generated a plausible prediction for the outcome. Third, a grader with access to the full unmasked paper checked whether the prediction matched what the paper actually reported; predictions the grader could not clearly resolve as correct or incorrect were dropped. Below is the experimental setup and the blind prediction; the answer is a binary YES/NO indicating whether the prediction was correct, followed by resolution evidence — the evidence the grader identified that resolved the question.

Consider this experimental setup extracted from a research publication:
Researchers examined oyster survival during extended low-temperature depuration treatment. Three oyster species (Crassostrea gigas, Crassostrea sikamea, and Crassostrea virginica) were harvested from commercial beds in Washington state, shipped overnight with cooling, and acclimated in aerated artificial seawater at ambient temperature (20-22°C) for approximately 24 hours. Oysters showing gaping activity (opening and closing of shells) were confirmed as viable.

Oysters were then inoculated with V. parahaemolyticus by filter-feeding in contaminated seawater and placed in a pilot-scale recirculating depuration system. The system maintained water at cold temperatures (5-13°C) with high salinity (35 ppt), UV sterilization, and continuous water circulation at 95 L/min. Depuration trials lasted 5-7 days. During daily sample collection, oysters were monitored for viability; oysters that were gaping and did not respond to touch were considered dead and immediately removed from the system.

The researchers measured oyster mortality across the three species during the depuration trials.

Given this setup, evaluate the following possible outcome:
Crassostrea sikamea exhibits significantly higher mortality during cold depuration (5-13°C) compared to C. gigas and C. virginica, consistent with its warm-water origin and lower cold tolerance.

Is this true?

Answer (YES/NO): NO